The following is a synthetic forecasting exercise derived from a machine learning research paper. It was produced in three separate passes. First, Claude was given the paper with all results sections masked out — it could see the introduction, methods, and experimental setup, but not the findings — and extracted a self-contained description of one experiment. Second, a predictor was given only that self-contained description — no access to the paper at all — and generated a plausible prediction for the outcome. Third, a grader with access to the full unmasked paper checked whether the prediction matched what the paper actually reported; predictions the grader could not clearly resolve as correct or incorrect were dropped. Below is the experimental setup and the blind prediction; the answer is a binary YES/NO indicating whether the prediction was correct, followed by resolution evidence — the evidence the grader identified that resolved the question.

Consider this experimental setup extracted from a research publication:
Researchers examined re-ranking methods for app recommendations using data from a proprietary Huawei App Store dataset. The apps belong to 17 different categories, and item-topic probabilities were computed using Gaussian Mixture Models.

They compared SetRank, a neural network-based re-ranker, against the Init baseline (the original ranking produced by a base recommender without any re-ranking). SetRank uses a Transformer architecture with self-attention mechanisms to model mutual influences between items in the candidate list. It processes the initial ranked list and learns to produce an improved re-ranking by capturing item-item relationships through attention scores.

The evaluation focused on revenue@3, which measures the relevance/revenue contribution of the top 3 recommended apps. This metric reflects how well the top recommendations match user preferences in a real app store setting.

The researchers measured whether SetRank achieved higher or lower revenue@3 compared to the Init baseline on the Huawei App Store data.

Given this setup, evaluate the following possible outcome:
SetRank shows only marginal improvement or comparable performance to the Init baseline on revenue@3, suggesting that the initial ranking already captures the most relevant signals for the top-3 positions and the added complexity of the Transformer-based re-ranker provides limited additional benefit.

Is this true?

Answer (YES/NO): NO